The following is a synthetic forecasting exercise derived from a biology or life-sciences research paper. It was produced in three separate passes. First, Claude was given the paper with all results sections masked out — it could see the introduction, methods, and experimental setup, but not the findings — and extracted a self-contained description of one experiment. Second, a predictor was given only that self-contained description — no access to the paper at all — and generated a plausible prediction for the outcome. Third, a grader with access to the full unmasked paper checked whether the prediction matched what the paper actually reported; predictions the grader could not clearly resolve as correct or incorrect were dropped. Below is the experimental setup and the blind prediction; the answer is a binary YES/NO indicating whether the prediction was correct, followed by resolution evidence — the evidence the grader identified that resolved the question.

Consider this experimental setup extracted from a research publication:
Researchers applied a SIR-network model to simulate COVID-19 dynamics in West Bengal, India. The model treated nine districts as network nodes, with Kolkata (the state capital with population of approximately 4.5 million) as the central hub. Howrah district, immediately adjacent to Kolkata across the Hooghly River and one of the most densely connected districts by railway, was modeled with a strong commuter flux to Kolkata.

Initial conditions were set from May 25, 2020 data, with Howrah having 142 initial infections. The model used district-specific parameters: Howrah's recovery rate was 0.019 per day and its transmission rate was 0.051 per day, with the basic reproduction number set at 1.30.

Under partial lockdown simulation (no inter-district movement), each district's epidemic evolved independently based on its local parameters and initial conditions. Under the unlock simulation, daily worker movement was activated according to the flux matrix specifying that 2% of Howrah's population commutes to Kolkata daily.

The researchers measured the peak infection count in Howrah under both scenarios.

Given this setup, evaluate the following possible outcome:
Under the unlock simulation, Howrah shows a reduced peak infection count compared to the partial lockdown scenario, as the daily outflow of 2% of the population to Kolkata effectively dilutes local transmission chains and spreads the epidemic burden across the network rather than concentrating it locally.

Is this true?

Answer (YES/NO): NO